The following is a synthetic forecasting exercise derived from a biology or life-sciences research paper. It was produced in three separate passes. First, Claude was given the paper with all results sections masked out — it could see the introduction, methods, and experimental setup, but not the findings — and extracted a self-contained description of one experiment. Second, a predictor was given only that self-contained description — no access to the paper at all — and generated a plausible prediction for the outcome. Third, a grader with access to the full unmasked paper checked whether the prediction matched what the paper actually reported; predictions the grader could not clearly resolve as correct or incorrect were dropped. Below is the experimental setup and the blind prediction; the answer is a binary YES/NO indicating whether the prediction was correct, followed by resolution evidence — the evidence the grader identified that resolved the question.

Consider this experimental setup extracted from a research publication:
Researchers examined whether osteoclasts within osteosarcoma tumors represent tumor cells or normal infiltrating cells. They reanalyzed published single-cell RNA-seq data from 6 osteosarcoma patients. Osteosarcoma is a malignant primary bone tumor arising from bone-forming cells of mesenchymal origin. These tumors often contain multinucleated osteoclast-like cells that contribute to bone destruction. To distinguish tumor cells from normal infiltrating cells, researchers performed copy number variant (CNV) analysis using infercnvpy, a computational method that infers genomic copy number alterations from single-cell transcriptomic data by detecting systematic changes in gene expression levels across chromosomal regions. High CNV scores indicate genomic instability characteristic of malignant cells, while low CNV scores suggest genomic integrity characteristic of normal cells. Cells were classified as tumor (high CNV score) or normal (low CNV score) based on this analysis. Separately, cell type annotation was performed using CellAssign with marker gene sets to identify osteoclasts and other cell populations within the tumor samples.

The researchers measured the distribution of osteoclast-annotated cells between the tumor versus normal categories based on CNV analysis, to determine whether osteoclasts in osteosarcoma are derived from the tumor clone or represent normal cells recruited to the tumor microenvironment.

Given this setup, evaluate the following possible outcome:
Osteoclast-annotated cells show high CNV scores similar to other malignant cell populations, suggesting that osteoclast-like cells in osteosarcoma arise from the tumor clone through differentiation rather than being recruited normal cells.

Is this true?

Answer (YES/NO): NO